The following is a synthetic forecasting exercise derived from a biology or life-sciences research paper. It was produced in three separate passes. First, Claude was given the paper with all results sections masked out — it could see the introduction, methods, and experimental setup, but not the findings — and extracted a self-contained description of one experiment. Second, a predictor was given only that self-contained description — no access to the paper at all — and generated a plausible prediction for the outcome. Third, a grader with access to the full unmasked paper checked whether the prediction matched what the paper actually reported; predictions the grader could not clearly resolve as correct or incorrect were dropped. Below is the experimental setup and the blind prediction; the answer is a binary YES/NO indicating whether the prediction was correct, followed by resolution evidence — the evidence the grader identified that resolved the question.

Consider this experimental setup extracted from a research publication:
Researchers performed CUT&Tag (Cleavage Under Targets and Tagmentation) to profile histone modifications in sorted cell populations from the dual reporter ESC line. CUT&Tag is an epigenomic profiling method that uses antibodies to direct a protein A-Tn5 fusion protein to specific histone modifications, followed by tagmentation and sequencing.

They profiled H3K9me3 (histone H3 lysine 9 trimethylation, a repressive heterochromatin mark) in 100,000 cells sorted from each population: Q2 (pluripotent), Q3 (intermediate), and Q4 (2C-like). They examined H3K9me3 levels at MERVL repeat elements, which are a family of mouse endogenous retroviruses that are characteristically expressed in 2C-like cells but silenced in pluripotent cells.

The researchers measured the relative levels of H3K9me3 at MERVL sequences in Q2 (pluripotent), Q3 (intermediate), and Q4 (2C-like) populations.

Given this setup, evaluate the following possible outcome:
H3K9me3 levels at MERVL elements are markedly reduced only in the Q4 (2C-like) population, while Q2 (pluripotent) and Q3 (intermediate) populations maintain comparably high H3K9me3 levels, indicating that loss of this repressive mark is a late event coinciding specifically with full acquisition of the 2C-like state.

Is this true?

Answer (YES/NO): NO